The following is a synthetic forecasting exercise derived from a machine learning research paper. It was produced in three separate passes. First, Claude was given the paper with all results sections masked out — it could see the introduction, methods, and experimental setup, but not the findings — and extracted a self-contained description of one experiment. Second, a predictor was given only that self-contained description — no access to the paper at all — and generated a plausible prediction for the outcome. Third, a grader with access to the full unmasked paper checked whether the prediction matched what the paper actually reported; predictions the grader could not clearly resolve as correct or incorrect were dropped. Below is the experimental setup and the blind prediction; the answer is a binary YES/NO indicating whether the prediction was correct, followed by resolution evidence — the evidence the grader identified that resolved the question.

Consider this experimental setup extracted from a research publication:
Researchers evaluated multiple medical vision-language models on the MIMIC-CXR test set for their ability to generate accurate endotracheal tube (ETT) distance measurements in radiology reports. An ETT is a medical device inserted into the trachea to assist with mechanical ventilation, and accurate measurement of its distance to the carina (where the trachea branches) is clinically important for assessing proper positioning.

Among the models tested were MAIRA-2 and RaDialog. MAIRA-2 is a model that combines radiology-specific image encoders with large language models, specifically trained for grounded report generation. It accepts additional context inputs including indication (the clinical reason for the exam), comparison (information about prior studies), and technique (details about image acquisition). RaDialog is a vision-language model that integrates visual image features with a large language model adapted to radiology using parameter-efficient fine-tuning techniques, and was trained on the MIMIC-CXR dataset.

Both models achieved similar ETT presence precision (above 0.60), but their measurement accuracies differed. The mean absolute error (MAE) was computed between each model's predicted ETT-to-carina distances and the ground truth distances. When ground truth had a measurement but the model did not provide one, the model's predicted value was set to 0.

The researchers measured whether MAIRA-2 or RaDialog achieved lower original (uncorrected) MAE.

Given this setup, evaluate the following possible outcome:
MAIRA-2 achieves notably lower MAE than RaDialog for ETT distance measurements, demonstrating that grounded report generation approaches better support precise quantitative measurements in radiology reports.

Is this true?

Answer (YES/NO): NO